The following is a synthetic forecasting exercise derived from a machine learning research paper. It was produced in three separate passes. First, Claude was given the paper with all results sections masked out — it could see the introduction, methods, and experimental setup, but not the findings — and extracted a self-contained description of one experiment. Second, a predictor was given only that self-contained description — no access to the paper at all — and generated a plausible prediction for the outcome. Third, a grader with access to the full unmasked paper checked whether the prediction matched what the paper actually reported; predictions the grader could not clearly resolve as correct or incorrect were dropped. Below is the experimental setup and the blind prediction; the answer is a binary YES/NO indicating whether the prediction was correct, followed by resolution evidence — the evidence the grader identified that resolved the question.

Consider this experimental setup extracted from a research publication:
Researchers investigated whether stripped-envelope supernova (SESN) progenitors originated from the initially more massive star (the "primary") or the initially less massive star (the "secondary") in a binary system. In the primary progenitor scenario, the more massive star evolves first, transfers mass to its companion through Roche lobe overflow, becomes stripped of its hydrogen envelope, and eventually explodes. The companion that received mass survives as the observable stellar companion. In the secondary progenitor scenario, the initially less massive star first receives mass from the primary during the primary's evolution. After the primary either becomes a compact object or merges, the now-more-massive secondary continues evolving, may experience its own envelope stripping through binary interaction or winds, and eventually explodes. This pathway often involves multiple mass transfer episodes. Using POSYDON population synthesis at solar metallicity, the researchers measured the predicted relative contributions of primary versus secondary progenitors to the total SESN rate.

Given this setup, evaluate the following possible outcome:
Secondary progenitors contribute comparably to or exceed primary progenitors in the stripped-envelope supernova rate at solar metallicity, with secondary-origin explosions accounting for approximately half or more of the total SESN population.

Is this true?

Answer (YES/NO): NO